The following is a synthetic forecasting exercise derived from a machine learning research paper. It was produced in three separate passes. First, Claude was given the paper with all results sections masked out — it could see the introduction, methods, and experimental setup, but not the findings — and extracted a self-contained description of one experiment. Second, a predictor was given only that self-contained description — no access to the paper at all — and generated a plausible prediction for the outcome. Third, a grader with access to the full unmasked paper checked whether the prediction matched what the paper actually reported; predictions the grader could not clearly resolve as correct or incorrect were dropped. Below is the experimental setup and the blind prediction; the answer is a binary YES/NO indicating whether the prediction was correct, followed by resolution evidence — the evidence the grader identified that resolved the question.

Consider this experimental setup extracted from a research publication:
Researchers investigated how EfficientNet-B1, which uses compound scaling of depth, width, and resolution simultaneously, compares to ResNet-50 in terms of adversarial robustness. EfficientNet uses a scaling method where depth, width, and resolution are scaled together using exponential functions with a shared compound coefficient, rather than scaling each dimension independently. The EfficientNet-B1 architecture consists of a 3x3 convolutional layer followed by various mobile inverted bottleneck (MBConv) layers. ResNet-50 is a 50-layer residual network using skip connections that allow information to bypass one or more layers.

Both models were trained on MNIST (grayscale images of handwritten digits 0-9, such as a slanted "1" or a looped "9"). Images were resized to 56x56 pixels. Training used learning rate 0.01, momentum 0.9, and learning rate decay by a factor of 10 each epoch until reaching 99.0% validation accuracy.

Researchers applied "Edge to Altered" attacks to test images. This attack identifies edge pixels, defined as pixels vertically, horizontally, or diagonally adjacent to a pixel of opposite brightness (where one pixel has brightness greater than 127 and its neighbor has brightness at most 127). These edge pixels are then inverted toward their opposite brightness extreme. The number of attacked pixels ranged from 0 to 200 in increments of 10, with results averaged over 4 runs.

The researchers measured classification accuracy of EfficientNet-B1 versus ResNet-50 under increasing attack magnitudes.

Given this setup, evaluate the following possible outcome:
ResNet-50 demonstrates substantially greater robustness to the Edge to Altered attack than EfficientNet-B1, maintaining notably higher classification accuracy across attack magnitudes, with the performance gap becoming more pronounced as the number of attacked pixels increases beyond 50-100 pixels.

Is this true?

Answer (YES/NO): NO